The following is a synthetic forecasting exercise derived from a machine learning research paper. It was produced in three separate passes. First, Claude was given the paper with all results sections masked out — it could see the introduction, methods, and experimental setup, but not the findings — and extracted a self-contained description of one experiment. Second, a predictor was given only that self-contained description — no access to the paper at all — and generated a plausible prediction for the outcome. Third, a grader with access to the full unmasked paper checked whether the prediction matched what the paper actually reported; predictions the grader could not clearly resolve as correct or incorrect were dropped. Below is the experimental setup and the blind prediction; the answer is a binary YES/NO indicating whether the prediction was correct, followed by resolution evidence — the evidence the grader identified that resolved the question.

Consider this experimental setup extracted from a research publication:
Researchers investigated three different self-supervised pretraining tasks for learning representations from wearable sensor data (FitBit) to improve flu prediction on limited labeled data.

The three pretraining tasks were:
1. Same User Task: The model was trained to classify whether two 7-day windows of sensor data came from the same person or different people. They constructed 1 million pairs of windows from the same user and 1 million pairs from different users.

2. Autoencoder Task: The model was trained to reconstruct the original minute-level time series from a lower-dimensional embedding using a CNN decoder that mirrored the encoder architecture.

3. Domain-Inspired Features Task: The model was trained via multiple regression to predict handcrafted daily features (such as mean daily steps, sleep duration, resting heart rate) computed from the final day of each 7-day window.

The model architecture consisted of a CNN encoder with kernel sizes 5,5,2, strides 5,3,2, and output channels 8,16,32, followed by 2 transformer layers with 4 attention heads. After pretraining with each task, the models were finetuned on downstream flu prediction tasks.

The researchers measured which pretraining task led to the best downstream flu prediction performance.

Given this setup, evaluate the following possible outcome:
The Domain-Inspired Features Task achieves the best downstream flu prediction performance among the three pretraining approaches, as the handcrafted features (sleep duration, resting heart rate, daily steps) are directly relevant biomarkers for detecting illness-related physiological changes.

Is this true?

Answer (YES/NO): YES